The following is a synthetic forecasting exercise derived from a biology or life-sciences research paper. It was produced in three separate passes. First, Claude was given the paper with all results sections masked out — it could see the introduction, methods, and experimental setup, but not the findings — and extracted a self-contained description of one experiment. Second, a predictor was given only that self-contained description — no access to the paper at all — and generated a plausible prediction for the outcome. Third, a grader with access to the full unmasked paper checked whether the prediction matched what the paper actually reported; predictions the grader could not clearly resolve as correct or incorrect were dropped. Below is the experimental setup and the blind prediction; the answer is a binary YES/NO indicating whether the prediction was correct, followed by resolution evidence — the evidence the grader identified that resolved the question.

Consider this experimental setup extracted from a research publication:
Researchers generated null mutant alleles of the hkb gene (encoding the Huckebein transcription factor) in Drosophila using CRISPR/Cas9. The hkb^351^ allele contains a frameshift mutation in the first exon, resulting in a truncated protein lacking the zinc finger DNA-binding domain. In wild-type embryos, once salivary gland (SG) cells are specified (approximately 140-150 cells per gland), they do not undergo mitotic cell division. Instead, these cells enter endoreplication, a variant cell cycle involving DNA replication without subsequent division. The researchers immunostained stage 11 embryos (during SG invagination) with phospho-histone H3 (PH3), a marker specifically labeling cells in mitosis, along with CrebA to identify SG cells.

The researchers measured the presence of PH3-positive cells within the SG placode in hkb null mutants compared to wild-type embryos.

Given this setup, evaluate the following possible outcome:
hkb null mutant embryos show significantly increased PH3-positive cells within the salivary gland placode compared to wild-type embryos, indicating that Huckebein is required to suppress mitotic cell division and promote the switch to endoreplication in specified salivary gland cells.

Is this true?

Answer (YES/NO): YES